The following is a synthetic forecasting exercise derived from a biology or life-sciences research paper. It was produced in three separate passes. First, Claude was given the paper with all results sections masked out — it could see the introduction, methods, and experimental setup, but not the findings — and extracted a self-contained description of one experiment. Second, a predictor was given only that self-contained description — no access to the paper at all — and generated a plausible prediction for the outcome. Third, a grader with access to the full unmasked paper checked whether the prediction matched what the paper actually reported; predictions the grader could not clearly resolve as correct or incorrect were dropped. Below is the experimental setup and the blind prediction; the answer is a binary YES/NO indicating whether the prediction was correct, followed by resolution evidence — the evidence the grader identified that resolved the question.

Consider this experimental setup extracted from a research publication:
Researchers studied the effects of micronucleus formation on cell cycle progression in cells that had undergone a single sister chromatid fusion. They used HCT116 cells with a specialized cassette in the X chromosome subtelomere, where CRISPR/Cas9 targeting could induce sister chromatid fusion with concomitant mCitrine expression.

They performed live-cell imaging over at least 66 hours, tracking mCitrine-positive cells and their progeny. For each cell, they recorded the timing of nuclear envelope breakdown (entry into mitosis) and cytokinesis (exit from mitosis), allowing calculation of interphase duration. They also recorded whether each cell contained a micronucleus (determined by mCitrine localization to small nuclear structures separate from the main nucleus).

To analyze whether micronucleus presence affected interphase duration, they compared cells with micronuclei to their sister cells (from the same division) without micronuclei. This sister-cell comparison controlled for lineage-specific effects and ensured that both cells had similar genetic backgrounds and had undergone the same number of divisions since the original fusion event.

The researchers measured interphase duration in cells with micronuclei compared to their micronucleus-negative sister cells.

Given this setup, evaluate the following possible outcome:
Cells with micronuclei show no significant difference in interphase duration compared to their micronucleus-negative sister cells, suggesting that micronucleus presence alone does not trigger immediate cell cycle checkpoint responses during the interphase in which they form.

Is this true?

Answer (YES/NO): NO